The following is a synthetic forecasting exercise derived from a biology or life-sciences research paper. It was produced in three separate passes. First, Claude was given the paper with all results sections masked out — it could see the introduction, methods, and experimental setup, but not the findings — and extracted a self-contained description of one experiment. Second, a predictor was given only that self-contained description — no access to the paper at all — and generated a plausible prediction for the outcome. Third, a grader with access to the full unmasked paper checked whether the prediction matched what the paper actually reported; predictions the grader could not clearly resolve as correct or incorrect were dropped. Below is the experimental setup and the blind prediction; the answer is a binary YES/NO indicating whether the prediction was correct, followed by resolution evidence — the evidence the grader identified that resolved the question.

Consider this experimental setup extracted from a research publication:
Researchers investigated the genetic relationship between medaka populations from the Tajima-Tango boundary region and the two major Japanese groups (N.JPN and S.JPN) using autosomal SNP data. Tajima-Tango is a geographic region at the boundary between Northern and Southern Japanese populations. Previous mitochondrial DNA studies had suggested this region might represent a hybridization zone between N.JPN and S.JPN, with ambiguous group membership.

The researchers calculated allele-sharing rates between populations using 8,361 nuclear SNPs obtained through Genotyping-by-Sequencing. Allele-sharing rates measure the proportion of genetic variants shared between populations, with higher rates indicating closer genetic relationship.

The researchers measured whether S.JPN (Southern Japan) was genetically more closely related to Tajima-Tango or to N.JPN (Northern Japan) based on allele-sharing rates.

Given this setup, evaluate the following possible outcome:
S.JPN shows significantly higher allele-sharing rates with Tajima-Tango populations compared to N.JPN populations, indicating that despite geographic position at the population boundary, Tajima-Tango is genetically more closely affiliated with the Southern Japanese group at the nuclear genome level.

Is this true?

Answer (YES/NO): NO